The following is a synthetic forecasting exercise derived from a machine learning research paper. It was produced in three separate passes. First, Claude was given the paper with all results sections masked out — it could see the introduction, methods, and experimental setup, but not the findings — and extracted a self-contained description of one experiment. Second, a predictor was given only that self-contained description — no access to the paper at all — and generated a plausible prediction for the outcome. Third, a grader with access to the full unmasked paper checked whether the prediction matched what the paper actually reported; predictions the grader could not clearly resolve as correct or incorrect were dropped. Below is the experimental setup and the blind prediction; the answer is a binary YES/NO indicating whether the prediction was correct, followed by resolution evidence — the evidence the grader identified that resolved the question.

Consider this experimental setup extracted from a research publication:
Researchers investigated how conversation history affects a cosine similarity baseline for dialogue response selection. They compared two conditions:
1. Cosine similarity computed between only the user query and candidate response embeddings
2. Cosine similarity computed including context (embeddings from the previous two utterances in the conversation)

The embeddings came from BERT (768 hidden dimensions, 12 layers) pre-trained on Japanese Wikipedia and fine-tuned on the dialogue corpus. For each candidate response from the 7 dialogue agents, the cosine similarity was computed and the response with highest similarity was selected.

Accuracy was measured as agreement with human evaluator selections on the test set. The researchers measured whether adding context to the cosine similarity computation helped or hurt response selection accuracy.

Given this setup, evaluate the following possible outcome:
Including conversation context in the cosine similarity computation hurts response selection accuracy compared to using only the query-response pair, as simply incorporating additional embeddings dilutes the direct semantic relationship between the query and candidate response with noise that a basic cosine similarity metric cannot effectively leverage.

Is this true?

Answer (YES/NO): YES